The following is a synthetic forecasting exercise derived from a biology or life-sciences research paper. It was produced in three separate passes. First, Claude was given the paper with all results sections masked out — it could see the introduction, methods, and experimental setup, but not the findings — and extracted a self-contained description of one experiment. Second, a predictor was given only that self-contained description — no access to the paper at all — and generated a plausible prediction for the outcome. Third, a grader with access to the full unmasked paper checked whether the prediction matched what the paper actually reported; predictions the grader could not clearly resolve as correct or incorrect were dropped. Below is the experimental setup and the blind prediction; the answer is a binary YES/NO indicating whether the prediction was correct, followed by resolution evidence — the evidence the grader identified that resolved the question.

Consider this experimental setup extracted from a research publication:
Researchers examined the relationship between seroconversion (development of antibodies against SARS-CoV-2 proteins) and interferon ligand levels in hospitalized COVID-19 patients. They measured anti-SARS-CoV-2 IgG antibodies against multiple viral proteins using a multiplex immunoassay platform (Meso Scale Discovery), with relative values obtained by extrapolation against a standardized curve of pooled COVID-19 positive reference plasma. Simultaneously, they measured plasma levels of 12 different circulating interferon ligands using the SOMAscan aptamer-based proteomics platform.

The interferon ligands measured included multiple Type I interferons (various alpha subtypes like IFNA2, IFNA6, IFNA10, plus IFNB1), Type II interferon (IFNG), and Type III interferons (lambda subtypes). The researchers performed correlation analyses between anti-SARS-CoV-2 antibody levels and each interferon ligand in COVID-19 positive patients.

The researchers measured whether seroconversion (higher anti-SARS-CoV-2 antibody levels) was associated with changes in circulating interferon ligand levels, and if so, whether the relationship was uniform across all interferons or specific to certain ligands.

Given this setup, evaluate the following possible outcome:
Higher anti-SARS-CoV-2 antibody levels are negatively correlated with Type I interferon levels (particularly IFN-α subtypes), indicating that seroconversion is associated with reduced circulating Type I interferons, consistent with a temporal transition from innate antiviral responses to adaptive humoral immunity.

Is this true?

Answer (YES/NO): NO